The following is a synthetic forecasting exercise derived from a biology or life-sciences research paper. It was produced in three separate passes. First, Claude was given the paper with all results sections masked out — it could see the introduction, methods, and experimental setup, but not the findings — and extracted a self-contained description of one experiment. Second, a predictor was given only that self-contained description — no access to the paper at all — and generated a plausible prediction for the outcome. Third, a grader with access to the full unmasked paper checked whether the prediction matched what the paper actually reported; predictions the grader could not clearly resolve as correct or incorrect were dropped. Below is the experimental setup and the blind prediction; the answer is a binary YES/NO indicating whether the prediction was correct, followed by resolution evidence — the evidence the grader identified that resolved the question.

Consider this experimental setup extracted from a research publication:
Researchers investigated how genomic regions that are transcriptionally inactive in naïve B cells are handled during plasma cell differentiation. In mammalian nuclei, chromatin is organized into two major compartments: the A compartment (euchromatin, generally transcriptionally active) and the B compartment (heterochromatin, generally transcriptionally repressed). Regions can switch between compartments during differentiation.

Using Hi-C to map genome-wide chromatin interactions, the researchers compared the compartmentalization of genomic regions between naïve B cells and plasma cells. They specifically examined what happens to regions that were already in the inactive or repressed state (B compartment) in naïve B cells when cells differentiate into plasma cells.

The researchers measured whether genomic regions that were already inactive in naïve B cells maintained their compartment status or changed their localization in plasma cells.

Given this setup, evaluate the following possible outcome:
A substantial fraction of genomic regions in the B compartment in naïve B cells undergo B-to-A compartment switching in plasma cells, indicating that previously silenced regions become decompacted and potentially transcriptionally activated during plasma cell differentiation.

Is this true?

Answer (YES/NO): NO